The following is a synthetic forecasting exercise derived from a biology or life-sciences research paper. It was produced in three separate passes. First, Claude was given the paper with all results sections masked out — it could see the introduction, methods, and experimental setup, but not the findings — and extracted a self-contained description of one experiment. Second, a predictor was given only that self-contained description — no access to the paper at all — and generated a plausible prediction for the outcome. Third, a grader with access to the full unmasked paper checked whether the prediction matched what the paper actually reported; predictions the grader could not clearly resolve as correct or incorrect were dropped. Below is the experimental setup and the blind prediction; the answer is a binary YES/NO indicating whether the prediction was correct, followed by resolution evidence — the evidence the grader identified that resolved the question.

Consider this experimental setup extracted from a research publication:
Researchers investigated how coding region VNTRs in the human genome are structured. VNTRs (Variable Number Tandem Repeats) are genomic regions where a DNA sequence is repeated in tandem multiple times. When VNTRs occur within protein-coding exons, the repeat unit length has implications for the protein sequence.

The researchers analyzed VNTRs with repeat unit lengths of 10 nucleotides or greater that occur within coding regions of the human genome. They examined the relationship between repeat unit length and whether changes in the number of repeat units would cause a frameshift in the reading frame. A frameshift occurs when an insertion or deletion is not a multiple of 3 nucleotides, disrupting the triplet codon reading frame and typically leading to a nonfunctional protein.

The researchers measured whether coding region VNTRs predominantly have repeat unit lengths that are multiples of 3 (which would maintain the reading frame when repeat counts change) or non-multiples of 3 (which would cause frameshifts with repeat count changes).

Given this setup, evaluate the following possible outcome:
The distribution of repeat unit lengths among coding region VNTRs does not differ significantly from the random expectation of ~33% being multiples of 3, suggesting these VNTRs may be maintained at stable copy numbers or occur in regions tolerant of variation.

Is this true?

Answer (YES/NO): NO